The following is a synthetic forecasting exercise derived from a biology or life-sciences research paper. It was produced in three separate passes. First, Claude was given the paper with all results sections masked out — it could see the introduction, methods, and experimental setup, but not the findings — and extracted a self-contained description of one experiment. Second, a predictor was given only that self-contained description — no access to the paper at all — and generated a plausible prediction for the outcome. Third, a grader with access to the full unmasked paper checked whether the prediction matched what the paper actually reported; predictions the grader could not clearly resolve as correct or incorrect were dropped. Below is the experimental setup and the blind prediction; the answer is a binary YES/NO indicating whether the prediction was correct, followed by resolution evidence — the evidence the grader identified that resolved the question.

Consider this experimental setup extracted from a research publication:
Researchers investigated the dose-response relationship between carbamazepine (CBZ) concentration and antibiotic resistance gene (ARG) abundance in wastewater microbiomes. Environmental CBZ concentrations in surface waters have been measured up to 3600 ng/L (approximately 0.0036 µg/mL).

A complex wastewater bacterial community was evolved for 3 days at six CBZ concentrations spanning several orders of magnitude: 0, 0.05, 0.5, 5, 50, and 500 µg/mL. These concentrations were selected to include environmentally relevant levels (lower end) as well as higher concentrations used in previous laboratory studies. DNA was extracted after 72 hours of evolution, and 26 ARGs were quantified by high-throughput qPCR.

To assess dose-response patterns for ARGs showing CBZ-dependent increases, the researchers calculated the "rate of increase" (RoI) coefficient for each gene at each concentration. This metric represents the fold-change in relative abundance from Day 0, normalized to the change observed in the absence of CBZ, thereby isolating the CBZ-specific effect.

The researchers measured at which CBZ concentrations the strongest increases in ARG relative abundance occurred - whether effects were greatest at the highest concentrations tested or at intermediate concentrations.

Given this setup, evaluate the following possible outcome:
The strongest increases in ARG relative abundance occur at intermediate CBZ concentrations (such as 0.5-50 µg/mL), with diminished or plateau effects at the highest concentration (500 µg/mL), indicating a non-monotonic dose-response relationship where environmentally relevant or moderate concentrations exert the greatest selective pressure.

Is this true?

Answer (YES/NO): NO